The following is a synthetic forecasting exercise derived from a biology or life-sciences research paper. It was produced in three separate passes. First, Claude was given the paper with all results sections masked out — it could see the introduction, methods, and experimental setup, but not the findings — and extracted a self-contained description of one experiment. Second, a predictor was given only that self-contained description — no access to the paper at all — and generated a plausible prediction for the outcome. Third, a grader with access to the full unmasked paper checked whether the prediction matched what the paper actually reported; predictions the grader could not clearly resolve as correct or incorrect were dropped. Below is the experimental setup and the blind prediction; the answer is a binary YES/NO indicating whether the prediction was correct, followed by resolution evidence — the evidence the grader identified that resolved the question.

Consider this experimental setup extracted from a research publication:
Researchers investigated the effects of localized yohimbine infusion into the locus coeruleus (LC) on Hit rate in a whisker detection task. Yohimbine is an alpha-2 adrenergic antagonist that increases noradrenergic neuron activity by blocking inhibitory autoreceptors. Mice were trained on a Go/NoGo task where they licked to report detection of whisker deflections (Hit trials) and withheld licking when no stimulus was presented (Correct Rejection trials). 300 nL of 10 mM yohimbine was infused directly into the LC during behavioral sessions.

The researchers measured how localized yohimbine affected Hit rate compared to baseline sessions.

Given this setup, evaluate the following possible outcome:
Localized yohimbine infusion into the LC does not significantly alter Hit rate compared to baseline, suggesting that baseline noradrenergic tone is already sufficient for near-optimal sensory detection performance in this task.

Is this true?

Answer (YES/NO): YES